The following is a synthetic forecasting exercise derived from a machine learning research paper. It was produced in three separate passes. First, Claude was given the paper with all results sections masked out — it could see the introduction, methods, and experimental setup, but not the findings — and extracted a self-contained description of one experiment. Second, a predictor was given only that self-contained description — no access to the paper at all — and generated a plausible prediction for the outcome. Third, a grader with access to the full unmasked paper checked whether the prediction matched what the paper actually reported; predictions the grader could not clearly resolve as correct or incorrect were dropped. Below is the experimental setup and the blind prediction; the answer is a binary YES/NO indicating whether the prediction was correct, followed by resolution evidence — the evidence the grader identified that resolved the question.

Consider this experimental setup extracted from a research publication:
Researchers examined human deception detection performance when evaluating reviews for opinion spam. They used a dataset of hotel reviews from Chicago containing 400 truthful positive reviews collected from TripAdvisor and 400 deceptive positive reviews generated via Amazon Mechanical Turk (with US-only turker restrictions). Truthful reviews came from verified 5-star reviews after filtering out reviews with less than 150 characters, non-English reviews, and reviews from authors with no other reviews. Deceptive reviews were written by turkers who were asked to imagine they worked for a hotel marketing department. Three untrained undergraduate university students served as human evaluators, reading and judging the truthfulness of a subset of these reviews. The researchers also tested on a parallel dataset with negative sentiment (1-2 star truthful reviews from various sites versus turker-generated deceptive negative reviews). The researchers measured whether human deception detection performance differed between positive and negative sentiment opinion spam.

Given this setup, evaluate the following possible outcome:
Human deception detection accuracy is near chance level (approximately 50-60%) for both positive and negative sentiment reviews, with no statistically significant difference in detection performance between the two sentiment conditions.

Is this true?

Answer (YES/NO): NO